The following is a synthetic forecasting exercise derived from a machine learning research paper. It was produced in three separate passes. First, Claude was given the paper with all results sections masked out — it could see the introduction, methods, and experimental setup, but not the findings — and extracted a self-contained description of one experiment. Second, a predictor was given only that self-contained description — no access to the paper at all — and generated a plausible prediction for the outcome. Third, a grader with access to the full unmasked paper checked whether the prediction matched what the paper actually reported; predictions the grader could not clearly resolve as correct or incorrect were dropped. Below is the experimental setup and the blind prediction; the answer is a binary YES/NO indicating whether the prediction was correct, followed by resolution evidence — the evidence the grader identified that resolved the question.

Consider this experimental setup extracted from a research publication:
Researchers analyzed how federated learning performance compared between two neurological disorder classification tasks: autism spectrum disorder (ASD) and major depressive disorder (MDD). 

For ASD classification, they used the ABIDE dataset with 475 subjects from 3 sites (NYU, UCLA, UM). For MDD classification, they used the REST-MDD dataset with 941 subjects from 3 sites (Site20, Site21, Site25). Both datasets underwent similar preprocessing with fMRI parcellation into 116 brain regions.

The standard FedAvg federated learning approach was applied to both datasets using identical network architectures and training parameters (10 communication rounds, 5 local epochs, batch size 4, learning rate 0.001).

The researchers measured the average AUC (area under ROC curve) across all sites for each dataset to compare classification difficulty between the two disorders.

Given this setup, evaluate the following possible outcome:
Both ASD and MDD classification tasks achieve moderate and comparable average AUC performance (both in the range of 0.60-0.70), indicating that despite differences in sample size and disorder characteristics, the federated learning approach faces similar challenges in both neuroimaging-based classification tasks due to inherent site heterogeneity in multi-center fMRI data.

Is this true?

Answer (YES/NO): YES